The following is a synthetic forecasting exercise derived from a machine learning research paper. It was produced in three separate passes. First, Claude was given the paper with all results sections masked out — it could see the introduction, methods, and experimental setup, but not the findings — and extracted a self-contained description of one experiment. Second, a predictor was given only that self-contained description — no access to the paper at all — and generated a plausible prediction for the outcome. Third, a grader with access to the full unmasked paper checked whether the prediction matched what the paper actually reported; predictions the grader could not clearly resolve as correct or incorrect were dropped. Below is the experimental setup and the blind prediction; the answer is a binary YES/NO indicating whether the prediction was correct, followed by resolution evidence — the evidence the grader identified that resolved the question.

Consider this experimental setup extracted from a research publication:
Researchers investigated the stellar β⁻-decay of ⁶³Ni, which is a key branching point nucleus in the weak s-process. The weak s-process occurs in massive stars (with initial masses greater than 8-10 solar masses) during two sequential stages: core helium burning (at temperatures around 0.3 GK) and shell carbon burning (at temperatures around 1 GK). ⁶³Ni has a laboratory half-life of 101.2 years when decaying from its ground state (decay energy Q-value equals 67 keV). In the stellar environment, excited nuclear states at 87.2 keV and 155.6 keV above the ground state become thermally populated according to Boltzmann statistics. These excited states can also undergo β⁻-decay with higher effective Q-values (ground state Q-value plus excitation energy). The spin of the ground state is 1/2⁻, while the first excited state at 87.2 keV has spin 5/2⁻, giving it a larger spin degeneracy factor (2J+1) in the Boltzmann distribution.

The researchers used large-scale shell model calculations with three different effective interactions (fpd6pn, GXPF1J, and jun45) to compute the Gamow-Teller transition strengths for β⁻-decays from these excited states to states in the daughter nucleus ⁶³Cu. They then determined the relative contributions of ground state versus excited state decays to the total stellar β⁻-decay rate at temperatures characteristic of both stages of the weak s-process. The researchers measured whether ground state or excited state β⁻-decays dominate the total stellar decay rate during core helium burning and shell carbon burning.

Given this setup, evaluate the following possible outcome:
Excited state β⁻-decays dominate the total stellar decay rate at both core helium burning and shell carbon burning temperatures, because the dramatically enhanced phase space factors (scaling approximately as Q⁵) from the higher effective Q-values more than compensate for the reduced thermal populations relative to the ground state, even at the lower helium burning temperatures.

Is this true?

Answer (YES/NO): YES